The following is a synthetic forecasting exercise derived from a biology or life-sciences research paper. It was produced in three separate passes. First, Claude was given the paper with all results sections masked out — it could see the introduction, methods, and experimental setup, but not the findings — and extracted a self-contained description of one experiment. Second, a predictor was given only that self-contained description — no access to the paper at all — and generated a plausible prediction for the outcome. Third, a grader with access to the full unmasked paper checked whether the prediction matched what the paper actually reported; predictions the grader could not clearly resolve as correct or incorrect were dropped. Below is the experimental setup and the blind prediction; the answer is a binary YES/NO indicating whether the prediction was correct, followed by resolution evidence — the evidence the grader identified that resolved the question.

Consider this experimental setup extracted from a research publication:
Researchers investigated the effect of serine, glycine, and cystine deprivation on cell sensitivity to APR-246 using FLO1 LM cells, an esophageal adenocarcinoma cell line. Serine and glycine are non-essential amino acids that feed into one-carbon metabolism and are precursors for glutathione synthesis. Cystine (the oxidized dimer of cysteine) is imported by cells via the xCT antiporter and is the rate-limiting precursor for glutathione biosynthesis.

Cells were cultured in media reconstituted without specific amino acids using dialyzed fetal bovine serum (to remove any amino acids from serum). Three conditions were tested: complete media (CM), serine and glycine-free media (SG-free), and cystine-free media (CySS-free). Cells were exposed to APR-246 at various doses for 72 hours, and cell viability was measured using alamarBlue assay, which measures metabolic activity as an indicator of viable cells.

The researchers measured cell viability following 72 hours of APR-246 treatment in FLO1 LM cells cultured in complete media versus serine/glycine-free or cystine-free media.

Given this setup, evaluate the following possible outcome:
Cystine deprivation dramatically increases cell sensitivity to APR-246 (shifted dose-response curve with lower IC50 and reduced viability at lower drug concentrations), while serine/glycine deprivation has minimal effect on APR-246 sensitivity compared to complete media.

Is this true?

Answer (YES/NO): NO